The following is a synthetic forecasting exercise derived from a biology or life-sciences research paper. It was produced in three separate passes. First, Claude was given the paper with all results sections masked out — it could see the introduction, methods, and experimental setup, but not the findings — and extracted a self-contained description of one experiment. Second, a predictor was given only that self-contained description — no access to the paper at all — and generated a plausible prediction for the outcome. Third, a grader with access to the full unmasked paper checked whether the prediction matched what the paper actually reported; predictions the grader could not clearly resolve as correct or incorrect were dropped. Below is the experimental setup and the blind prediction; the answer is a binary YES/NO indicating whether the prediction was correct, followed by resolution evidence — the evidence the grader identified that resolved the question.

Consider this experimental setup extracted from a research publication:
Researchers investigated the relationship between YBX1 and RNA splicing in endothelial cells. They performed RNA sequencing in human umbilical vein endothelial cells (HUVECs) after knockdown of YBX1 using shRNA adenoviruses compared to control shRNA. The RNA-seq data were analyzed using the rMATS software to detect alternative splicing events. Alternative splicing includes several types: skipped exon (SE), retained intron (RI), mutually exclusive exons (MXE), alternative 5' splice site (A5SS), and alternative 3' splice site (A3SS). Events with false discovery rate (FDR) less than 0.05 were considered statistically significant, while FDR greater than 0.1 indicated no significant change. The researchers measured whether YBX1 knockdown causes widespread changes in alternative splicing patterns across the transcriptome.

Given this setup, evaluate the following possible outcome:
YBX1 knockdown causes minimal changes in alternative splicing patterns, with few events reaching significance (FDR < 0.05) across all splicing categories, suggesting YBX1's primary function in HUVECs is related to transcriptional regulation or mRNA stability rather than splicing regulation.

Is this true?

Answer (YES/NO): NO